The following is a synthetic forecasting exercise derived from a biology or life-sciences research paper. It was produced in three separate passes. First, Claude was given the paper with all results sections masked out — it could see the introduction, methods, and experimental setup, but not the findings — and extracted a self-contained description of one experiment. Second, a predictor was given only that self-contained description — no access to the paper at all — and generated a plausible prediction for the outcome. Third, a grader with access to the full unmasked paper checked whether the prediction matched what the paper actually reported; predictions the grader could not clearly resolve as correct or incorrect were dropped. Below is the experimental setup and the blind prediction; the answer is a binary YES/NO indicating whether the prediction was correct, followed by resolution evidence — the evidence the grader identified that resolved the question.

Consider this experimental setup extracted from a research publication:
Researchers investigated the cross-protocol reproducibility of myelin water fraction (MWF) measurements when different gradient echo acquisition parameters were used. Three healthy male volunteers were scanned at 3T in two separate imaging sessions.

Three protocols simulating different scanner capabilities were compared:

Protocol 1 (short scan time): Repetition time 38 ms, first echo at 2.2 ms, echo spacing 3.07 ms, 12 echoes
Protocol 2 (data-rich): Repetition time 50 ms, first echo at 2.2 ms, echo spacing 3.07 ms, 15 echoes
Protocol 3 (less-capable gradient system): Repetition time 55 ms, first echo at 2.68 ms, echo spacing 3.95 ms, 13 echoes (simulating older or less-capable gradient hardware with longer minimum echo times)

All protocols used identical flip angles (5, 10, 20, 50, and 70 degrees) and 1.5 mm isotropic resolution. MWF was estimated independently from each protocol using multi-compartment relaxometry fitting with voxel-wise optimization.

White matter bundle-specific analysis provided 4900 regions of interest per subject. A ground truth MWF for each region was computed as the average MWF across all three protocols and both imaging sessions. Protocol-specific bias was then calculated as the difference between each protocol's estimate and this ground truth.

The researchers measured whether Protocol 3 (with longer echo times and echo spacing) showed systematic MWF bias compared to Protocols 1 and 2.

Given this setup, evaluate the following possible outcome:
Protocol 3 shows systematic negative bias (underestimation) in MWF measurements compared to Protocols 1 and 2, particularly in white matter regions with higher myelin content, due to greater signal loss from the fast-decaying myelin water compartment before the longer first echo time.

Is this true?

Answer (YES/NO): NO